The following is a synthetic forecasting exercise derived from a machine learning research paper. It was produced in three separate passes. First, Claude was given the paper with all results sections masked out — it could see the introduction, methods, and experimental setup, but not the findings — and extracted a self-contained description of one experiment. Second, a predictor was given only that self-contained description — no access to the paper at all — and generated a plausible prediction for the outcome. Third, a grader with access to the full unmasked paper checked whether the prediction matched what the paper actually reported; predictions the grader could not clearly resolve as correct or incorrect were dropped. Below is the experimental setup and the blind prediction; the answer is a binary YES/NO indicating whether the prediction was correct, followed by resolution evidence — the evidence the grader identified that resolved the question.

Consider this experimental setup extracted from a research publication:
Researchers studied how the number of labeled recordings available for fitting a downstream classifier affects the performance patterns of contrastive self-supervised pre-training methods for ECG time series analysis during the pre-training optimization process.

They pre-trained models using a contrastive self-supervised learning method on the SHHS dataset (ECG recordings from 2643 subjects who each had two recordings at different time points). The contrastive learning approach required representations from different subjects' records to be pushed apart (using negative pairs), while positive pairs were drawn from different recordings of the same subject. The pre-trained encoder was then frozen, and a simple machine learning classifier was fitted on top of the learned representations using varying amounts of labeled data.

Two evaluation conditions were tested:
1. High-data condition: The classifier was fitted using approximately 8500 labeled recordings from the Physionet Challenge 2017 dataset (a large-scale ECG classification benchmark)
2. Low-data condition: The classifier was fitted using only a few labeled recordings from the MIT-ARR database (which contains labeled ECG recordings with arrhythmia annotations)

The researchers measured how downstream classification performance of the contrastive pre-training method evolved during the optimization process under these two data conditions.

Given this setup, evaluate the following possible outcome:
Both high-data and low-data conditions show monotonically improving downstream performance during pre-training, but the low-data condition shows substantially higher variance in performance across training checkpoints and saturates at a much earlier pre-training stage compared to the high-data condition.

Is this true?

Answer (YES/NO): NO